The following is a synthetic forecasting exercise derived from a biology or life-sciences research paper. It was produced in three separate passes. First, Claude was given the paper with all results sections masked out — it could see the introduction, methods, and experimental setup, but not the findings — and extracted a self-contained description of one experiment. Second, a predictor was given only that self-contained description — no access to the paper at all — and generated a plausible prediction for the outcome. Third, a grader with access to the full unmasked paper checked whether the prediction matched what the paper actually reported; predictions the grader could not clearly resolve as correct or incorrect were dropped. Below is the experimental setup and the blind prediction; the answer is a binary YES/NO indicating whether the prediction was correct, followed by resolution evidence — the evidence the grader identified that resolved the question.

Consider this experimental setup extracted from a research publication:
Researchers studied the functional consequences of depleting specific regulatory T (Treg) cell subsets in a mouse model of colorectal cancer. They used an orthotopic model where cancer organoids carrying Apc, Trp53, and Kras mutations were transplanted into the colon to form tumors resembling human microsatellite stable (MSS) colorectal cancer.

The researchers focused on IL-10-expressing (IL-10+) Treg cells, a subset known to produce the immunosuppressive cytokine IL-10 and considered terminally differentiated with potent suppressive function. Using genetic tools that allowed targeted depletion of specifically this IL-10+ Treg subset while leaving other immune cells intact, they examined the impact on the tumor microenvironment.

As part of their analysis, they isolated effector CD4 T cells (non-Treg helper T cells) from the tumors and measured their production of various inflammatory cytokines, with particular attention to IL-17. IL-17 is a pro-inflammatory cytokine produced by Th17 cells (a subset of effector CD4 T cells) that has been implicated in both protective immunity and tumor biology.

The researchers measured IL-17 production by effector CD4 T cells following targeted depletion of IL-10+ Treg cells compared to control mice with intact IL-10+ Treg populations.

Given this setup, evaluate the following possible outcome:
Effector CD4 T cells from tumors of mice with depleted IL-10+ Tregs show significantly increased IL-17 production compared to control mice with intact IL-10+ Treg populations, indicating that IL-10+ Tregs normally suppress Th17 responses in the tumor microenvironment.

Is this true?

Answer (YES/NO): YES